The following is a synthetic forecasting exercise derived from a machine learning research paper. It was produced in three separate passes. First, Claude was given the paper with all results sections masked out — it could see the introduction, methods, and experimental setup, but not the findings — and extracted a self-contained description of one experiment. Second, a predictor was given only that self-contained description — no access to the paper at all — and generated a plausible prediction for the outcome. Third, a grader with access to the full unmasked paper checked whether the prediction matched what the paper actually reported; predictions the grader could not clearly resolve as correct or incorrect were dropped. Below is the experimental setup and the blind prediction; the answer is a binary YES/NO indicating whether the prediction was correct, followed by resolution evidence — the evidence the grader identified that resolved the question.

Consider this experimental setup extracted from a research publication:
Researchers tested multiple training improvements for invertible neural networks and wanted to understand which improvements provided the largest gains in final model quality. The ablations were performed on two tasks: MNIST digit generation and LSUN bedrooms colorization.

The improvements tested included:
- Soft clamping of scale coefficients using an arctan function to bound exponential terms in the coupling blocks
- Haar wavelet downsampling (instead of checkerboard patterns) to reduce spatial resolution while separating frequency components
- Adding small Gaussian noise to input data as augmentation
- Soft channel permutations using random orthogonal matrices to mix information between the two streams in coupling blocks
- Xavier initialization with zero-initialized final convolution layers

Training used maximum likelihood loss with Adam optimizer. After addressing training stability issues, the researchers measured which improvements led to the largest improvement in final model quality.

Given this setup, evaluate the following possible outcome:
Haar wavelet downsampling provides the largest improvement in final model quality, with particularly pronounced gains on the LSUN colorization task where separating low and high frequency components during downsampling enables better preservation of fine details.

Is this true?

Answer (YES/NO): NO